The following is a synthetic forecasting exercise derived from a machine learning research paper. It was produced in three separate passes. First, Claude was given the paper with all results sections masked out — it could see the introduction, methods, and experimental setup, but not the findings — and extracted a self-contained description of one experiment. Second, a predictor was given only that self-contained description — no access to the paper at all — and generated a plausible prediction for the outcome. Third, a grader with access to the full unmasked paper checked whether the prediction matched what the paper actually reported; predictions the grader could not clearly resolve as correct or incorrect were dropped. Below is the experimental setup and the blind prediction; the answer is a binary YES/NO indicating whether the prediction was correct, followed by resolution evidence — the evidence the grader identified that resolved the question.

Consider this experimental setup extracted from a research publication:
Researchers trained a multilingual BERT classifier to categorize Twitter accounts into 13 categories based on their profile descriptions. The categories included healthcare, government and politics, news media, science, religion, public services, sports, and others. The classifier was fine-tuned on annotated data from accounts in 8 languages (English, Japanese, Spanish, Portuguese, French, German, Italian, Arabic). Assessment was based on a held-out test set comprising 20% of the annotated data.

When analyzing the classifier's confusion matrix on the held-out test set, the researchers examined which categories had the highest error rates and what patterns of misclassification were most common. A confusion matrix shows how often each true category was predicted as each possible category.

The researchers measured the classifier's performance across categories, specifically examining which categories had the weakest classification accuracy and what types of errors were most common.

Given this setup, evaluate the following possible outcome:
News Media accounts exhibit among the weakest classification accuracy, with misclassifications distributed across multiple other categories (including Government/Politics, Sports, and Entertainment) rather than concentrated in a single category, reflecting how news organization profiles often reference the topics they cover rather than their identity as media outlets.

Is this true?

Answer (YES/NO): NO